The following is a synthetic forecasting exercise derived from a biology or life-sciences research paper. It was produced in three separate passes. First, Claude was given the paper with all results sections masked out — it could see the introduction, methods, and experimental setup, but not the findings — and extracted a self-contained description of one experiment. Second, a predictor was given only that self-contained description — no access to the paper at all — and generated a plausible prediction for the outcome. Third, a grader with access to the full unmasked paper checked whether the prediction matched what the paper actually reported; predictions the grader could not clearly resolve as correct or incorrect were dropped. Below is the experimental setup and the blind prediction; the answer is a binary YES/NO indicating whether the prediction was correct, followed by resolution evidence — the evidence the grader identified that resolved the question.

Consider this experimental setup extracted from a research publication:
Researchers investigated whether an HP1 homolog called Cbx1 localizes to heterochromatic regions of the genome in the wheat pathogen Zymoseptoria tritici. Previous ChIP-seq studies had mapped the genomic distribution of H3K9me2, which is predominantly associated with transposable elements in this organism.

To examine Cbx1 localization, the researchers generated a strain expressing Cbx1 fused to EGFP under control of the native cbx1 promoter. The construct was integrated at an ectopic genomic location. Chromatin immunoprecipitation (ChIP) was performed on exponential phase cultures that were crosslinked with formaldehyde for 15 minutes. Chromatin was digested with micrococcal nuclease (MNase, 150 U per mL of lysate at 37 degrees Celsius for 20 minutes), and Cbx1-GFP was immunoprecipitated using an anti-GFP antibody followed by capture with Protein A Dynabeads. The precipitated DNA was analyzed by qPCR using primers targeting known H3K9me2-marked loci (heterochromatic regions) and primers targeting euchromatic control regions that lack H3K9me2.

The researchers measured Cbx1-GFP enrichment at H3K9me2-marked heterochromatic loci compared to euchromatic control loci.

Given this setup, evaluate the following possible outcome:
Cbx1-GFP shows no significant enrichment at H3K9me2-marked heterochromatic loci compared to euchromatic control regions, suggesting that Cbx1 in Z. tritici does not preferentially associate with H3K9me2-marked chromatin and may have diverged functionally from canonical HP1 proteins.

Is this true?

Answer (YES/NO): NO